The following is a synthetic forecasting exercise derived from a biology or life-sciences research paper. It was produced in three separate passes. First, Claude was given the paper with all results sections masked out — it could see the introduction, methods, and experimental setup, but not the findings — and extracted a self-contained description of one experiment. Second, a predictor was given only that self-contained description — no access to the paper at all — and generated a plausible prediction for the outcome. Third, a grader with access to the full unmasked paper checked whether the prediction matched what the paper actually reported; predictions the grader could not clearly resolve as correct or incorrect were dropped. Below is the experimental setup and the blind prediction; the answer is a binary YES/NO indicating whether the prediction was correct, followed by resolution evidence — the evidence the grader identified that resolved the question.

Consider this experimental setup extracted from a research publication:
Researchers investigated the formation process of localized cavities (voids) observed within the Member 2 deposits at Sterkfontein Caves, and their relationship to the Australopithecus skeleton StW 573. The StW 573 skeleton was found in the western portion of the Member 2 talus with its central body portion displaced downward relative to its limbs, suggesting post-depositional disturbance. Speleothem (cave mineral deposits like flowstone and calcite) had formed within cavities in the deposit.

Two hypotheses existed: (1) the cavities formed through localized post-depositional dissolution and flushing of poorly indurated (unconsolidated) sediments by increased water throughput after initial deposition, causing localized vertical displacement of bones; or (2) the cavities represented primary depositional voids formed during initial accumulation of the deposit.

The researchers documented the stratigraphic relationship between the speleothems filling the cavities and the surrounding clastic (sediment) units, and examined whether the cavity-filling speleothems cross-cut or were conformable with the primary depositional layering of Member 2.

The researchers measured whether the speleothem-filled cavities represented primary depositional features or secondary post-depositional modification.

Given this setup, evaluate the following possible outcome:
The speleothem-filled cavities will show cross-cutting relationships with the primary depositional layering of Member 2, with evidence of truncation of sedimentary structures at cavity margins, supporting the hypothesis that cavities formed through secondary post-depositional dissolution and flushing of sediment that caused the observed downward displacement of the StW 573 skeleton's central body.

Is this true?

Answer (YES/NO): NO